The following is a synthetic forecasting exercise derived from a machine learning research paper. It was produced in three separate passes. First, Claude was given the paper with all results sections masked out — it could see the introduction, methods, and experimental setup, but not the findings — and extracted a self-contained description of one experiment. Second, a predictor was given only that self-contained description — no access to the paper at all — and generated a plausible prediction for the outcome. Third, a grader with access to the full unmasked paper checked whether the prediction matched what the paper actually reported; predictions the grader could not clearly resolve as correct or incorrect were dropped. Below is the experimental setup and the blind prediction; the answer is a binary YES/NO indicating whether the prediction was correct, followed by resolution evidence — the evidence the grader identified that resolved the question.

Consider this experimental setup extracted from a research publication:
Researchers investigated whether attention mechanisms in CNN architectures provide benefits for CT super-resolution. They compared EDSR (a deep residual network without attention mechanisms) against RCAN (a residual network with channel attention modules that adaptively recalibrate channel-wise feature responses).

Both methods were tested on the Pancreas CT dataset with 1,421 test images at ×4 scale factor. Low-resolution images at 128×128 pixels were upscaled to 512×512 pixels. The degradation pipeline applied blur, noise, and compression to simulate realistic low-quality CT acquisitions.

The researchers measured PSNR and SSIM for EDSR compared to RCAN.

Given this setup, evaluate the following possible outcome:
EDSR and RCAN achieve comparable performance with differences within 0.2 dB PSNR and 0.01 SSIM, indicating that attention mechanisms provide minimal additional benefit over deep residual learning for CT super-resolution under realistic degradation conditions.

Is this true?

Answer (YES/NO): NO